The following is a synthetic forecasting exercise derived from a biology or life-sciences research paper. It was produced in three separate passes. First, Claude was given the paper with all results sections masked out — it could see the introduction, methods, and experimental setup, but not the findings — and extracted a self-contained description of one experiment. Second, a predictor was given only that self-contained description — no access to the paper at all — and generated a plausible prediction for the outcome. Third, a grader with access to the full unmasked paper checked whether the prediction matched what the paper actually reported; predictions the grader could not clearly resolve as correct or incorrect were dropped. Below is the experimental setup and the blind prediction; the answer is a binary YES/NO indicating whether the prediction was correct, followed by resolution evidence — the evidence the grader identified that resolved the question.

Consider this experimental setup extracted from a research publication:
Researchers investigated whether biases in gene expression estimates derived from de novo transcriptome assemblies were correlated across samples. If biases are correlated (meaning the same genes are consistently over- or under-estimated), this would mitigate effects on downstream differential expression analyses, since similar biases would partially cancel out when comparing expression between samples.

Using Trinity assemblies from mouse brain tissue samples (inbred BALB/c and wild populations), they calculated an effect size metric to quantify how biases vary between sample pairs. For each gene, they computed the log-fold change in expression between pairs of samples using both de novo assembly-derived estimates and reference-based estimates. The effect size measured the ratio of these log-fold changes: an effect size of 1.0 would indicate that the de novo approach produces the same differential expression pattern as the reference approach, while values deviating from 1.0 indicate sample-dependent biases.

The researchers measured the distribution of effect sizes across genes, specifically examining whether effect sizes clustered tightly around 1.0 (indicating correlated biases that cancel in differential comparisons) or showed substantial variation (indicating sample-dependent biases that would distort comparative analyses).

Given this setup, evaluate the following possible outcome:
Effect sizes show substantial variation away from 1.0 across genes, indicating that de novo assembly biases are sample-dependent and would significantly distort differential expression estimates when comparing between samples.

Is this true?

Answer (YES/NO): YES